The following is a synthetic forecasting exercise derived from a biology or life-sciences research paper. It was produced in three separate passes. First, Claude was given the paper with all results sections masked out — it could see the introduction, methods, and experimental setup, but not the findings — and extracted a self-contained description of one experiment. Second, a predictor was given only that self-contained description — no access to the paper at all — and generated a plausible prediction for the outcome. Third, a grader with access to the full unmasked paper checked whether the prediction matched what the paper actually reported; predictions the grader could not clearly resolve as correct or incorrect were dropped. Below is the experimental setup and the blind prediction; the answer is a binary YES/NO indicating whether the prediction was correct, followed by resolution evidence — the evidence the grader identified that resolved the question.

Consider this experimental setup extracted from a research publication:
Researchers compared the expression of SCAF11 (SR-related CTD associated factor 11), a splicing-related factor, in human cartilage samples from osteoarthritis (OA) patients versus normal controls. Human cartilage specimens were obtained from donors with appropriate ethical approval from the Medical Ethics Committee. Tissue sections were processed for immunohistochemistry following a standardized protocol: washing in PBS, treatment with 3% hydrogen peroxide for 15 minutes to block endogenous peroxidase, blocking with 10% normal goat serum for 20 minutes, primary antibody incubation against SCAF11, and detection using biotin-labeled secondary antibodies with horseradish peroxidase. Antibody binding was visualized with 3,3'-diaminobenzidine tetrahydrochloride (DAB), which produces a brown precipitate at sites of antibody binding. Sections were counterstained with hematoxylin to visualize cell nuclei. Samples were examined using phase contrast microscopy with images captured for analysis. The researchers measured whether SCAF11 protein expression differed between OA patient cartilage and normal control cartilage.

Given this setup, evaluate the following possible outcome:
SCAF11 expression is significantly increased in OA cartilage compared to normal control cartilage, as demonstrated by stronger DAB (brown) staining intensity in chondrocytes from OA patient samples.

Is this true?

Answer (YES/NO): NO